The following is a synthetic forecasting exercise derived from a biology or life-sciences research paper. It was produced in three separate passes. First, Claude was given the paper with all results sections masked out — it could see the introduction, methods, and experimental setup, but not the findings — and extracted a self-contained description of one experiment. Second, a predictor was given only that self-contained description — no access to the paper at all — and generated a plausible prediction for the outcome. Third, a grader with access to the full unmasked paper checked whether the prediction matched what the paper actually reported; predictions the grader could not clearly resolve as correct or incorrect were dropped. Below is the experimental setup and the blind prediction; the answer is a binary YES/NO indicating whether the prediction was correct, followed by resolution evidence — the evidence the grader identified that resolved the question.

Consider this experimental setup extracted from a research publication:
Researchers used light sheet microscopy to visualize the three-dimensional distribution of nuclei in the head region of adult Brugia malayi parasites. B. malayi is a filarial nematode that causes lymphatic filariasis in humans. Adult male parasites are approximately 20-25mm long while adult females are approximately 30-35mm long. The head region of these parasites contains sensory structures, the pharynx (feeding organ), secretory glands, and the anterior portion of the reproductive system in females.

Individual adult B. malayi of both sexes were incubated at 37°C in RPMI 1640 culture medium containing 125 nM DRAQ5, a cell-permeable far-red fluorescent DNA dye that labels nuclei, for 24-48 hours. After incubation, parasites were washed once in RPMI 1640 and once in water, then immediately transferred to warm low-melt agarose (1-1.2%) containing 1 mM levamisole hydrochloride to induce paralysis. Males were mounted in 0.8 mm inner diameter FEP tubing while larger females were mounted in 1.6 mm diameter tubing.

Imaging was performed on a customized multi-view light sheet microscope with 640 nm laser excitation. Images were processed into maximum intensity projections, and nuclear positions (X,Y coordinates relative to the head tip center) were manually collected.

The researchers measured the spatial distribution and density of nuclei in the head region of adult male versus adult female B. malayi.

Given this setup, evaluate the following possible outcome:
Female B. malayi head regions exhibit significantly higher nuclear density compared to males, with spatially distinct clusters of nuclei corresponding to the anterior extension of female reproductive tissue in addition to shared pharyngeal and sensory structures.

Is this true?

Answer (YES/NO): NO